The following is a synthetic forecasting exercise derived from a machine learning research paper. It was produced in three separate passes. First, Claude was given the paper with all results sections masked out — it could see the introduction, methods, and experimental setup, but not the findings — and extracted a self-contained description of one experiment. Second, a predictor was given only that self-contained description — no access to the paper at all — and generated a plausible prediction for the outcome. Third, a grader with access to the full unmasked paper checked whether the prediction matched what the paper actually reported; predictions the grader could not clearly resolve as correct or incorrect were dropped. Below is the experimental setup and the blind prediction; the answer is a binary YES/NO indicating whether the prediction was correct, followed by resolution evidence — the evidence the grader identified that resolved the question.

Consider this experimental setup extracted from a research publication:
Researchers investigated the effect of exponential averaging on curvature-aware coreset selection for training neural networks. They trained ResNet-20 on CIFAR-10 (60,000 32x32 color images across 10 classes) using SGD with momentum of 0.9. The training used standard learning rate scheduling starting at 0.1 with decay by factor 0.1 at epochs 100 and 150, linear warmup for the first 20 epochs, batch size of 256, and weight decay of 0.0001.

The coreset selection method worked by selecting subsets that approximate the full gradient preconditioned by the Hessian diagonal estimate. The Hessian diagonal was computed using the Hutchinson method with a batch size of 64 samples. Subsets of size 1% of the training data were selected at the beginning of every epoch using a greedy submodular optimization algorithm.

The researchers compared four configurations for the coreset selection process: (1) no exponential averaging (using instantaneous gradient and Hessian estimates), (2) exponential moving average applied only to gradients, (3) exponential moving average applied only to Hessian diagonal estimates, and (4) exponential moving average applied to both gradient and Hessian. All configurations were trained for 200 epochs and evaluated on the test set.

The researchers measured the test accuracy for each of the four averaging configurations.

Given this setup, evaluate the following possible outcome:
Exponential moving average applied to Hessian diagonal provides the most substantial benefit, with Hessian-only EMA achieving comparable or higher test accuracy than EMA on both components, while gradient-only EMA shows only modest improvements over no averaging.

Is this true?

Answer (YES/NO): NO